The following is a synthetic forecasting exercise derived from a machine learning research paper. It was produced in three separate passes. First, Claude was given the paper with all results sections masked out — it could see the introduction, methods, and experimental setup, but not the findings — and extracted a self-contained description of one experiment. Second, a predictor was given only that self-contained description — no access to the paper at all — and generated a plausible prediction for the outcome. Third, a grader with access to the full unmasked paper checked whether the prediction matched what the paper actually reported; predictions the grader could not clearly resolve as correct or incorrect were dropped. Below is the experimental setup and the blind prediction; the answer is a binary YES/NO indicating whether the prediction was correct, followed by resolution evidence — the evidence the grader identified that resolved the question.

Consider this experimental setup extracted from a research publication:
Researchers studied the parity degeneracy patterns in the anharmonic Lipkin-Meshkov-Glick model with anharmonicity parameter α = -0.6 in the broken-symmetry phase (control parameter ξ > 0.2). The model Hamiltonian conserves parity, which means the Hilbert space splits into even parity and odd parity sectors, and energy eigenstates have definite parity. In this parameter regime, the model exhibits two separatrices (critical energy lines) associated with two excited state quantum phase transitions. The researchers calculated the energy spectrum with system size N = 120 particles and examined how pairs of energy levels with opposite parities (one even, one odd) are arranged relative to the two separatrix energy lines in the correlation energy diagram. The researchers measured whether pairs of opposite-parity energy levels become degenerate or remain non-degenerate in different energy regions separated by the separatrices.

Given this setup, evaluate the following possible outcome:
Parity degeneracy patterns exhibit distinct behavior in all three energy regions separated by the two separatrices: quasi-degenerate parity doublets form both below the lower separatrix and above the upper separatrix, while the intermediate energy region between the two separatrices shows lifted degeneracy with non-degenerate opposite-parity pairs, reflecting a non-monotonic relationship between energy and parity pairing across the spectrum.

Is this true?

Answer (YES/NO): YES